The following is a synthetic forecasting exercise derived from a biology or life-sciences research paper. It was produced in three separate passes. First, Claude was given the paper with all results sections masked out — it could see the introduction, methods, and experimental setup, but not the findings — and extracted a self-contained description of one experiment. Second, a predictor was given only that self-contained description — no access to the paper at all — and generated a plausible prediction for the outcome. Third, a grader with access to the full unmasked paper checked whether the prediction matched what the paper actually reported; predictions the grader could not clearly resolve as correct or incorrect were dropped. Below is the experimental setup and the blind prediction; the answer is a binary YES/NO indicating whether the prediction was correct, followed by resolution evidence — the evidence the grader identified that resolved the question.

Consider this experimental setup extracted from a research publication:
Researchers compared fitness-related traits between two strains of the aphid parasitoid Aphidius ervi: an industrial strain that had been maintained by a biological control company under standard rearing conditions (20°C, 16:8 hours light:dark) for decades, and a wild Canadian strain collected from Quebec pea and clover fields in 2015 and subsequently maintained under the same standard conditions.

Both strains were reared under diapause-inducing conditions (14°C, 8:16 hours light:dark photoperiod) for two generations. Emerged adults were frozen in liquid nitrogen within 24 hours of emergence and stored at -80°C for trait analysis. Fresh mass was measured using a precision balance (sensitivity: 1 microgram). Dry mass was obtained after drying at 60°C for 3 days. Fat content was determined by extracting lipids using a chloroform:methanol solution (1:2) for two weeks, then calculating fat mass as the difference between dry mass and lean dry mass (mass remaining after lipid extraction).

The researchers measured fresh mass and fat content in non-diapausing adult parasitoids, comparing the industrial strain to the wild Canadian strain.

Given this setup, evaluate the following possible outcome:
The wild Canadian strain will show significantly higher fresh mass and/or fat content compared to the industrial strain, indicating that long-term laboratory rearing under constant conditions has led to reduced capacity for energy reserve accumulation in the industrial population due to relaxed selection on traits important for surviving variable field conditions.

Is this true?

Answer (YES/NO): NO